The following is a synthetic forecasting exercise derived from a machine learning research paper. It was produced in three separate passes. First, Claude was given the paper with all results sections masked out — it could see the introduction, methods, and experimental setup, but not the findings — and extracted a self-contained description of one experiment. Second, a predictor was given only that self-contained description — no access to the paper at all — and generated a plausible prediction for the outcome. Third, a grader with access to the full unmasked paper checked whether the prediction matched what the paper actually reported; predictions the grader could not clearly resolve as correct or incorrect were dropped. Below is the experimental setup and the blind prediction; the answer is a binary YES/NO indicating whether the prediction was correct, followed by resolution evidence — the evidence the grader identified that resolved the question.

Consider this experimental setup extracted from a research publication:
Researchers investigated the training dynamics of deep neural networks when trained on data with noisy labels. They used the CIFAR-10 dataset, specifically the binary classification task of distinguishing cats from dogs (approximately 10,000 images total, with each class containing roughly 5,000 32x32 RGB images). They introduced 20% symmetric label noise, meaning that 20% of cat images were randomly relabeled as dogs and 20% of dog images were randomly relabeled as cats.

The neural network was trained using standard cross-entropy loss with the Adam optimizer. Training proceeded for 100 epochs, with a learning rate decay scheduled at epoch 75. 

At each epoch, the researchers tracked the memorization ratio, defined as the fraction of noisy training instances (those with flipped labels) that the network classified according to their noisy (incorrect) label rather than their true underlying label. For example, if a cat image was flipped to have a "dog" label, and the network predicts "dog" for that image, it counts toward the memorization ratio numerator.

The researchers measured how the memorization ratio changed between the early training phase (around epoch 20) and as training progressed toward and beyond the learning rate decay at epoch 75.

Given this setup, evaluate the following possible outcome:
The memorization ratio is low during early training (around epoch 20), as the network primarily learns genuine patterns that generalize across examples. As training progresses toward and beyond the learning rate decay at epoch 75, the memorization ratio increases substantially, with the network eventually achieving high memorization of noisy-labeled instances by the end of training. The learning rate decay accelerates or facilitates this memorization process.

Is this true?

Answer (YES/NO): YES